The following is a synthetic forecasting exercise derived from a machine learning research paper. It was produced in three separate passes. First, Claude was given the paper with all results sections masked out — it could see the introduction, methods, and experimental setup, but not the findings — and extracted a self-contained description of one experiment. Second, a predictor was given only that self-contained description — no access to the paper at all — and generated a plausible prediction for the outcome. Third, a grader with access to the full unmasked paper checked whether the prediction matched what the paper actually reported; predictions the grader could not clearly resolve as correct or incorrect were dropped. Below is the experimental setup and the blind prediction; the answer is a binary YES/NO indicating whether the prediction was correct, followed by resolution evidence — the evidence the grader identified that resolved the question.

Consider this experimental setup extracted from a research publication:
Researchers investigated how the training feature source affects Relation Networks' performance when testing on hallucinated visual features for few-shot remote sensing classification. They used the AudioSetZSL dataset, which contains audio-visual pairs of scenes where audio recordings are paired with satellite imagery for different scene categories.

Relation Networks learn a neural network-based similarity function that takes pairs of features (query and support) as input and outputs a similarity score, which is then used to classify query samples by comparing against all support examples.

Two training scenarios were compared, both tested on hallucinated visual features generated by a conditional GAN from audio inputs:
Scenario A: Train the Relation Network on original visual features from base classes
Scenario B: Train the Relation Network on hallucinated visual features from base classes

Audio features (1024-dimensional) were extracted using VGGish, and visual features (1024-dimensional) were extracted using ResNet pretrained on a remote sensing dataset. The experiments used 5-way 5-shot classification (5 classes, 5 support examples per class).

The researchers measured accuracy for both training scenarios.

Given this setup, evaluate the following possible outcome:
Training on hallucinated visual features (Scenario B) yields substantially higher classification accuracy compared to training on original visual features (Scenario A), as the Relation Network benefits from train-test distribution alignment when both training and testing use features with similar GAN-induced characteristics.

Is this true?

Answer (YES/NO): NO